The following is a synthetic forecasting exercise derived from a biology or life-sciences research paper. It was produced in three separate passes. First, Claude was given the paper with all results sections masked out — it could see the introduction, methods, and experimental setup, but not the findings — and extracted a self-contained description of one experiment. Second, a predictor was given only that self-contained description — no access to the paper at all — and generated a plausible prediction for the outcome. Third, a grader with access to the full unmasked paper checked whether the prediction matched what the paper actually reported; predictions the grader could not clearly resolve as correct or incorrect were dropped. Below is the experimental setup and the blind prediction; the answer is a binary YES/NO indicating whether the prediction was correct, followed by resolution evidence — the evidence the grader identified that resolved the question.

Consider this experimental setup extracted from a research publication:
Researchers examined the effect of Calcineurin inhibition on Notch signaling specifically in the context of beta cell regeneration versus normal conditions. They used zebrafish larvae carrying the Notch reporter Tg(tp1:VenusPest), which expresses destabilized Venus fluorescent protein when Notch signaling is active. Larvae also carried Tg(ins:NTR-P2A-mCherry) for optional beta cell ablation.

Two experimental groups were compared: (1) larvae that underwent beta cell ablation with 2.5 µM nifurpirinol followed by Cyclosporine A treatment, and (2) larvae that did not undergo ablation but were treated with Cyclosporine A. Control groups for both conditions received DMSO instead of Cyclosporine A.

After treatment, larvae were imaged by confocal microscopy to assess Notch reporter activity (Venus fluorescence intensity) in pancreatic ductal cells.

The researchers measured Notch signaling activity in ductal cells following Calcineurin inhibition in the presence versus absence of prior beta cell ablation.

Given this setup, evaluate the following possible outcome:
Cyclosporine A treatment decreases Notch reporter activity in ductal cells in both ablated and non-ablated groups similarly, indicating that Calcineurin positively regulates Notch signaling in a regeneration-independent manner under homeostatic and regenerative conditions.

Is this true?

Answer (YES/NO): NO